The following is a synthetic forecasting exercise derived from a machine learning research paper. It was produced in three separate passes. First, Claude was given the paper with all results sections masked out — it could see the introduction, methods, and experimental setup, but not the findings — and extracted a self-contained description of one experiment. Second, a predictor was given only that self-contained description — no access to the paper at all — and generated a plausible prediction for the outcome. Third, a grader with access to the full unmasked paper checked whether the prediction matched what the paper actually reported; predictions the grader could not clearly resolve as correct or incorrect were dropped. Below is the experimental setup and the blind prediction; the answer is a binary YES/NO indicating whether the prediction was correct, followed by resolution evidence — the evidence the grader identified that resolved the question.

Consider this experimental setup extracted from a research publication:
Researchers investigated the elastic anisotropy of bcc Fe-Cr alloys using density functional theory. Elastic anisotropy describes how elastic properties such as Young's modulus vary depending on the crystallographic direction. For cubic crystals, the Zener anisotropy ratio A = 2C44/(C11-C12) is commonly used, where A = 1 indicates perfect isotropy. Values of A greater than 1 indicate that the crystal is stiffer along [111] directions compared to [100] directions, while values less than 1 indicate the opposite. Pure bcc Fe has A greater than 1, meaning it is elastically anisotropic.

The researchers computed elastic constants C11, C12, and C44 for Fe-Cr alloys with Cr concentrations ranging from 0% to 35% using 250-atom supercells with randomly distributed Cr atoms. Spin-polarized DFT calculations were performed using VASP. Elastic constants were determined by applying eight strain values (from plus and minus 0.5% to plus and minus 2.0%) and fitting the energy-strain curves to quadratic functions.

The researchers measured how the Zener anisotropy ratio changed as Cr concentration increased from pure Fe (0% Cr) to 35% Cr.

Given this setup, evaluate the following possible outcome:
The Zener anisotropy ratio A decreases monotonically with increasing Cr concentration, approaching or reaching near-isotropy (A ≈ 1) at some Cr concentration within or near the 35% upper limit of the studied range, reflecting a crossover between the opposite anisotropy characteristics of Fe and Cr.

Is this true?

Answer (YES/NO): NO